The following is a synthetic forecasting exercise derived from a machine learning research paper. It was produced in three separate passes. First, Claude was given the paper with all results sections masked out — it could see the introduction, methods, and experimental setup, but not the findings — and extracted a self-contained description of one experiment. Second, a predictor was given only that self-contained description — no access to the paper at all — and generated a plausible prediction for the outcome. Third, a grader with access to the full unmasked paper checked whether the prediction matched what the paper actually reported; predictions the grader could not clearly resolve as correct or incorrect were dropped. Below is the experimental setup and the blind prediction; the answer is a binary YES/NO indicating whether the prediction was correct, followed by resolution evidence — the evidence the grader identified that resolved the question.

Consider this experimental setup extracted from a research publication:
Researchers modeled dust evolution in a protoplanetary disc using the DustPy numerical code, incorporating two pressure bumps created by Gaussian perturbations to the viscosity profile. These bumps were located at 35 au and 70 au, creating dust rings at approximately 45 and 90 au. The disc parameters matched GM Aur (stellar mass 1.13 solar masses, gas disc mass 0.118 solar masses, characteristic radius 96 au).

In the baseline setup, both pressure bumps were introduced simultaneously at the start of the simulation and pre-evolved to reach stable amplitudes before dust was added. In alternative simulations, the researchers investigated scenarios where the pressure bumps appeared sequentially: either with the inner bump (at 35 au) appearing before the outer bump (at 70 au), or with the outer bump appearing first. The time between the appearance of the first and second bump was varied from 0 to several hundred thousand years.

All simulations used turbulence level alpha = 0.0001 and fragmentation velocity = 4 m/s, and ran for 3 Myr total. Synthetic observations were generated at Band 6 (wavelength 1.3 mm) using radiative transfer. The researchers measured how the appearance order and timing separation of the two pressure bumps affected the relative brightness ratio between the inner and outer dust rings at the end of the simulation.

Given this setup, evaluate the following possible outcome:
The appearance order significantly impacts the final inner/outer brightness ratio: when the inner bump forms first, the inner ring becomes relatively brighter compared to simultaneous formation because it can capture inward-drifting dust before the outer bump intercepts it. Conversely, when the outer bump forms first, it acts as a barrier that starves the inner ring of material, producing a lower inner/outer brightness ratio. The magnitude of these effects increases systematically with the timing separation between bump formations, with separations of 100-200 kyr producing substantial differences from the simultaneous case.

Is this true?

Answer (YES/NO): NO